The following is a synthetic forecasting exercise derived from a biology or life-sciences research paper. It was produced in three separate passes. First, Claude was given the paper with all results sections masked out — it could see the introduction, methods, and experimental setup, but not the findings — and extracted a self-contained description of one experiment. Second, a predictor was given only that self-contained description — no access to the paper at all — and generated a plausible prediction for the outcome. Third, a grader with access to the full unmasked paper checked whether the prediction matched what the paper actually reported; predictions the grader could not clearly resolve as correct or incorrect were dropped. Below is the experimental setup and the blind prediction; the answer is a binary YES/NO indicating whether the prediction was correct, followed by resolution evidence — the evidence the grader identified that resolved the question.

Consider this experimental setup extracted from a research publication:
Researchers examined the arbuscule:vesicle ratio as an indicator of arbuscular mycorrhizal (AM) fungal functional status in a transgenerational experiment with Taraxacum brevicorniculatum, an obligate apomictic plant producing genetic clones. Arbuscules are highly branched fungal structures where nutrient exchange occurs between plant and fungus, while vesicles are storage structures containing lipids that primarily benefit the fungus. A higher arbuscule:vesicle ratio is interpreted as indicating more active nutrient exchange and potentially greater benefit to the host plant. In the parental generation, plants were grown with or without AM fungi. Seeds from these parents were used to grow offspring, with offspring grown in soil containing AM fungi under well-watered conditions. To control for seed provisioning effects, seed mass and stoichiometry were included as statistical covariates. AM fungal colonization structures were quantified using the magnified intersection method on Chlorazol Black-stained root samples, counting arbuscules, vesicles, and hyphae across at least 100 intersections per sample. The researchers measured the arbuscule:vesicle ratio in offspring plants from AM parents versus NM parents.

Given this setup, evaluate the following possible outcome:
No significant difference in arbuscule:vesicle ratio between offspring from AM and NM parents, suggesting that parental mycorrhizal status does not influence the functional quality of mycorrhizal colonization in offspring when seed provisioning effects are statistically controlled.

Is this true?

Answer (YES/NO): YES